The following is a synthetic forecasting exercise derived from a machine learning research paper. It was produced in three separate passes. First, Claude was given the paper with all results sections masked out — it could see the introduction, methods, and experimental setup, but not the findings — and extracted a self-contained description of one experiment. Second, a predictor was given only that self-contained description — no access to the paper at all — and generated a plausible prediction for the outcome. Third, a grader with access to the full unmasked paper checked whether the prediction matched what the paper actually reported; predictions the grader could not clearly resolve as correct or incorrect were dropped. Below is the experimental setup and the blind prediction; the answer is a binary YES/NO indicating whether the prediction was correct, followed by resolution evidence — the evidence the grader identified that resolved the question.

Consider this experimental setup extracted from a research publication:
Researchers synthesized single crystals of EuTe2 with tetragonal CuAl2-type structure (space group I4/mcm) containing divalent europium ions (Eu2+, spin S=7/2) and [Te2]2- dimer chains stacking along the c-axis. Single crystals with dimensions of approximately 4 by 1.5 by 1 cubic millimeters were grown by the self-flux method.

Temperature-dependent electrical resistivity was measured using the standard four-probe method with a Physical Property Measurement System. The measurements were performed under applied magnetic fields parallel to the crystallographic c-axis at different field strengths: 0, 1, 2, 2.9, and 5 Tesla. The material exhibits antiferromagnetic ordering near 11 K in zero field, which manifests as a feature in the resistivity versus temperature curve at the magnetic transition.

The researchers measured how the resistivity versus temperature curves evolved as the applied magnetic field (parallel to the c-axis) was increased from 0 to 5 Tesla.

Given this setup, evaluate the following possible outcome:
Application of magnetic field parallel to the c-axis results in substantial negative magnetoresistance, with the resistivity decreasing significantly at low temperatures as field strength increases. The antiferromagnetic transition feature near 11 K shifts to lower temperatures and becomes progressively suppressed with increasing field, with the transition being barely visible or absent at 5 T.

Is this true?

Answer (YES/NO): NO